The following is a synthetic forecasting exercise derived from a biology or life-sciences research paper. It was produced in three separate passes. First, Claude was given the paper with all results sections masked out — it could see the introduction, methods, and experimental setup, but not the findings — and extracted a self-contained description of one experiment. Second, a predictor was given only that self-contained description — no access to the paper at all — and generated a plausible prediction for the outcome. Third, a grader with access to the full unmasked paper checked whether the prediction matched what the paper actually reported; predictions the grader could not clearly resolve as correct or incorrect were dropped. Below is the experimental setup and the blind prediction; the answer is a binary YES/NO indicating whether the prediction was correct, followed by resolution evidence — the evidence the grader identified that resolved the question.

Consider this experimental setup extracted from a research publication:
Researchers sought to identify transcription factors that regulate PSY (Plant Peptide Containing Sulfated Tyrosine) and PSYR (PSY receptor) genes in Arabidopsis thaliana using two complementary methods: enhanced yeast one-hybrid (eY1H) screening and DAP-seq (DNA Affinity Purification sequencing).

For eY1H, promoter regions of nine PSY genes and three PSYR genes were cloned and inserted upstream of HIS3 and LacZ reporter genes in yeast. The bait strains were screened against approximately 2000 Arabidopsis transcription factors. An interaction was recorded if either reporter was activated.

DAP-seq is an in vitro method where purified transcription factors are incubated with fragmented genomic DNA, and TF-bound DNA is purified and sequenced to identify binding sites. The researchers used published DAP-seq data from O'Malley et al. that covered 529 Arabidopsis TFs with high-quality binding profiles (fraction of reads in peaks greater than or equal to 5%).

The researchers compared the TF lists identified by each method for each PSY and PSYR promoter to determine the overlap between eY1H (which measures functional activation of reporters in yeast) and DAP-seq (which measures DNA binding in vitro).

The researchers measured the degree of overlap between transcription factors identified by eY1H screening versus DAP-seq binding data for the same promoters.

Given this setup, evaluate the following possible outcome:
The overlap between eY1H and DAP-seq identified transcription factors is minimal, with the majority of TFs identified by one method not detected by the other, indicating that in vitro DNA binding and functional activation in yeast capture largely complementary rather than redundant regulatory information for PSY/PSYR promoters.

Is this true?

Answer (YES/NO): YES